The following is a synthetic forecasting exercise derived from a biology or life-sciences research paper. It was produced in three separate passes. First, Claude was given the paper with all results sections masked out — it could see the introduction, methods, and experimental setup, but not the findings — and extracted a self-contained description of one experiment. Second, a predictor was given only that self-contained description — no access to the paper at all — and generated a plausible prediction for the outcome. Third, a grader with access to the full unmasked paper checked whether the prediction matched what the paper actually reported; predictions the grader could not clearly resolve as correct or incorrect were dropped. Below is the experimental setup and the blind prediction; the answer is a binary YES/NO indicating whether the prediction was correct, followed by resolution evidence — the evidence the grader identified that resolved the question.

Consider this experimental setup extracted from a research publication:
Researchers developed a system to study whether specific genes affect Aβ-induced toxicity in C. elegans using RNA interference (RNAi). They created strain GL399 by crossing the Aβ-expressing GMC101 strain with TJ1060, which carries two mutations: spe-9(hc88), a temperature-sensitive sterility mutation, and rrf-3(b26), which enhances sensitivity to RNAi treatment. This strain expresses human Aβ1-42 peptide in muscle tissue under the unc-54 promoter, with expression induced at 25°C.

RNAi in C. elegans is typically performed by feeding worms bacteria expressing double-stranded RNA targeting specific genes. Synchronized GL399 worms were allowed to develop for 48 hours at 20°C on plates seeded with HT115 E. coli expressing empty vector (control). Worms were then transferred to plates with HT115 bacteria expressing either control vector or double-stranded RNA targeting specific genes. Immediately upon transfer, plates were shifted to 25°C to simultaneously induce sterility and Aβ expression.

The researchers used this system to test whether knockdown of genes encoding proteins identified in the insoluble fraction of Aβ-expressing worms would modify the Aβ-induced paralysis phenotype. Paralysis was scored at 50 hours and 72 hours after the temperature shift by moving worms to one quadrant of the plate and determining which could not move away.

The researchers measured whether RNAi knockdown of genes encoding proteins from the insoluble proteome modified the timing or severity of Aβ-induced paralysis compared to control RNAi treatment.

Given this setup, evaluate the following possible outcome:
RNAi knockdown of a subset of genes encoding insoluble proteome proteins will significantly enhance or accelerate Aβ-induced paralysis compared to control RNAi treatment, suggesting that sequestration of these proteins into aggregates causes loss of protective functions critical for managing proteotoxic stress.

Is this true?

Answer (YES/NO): YES